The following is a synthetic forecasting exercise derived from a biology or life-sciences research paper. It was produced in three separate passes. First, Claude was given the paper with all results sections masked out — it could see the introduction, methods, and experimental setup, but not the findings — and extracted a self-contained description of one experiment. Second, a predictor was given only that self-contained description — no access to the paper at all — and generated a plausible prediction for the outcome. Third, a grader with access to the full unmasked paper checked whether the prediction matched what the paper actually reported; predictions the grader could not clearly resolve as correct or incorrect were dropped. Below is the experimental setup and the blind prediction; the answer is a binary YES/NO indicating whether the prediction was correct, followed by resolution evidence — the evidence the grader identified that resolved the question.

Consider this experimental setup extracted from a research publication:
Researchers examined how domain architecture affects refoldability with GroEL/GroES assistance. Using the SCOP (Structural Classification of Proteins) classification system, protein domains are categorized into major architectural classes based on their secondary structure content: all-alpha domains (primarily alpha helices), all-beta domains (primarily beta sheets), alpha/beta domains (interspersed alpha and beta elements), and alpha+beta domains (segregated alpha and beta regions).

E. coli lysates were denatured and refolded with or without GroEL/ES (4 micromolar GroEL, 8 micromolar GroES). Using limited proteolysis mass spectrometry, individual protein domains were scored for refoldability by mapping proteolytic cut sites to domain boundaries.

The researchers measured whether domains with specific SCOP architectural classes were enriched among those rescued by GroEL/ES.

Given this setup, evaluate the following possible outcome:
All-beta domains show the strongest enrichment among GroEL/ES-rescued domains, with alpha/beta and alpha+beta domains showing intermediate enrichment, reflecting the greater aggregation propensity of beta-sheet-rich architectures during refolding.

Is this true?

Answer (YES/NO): NO